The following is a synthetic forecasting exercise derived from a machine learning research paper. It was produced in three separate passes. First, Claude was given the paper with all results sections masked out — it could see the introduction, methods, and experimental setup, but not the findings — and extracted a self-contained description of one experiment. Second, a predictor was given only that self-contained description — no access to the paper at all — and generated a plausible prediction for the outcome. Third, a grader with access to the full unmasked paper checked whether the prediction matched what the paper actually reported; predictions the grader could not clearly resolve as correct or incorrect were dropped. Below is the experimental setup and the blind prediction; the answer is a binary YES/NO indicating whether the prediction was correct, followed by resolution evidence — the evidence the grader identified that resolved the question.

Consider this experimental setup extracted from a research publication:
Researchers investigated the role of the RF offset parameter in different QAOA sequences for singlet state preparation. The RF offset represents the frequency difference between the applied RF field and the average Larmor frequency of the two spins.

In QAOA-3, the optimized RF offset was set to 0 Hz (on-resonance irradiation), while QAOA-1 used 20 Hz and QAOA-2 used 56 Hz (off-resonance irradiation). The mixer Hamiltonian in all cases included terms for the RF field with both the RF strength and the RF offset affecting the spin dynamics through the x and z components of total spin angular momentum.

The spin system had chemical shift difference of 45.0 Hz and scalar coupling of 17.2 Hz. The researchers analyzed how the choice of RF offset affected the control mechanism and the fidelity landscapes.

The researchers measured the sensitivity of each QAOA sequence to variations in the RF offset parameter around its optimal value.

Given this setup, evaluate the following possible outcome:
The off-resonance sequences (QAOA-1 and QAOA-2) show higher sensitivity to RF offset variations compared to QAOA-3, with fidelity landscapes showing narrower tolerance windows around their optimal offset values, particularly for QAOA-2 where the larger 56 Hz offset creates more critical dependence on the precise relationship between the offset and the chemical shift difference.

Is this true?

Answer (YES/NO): NO